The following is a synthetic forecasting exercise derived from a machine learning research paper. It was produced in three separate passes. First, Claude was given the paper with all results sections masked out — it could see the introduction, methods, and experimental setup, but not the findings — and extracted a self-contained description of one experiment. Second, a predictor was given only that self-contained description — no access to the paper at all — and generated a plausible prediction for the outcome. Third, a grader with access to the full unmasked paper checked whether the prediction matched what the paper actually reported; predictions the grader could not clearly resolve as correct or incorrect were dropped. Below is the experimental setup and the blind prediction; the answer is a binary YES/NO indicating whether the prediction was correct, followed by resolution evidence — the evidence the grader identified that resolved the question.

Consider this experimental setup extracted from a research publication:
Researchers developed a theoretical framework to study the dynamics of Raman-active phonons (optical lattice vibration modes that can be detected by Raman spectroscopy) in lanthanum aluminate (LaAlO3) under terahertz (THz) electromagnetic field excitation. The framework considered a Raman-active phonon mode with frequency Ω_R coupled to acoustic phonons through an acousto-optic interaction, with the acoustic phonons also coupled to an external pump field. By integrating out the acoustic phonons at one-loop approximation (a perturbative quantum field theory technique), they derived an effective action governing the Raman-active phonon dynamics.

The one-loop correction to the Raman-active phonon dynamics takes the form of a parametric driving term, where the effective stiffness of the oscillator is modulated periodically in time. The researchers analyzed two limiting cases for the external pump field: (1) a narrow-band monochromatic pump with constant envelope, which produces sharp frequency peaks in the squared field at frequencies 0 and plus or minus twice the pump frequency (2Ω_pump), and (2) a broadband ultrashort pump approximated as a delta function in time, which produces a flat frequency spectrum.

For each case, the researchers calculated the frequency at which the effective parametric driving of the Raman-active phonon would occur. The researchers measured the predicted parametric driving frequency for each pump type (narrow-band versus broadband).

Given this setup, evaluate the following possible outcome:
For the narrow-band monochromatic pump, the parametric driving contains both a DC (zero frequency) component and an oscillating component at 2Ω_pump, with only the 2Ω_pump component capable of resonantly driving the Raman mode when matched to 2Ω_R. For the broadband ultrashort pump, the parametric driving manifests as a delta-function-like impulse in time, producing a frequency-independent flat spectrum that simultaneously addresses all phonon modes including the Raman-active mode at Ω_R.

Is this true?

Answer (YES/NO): NO